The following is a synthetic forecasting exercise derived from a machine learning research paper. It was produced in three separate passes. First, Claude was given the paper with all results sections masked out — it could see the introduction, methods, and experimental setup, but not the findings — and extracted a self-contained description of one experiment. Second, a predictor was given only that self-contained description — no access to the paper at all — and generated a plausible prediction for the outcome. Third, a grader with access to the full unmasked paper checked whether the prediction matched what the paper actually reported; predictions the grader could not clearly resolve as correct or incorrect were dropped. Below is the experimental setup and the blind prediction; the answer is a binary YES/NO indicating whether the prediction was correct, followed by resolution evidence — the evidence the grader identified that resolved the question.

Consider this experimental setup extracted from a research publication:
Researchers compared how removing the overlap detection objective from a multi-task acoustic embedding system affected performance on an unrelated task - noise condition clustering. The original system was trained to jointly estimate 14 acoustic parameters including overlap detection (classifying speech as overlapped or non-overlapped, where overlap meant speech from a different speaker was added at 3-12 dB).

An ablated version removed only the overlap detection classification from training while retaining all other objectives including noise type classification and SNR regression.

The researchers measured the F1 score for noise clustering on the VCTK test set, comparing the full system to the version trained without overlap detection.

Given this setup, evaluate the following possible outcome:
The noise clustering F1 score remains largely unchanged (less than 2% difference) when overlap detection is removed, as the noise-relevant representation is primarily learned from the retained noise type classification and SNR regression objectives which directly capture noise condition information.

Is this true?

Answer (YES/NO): NO